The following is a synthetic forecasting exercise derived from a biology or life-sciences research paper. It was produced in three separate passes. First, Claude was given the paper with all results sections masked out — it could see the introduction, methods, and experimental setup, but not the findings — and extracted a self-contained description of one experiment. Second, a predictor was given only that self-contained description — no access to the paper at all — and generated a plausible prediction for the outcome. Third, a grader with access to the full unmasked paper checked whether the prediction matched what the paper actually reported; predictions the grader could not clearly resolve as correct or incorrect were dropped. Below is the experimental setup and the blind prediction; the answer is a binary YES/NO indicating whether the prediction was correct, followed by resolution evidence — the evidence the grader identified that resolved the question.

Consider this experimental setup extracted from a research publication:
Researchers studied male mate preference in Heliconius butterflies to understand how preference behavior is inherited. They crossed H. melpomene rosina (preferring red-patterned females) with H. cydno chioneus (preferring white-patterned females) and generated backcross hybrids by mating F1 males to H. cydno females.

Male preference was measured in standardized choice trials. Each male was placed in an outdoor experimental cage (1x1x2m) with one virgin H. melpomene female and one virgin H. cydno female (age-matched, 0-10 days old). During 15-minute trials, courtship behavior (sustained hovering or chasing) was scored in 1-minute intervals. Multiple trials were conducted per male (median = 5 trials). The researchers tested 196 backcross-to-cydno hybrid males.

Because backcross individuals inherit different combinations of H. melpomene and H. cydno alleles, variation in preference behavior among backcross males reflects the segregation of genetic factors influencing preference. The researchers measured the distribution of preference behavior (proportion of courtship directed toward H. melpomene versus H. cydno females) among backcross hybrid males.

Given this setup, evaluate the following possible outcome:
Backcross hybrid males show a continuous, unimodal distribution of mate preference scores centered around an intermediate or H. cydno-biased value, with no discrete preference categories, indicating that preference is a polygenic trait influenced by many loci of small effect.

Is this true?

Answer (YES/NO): NO